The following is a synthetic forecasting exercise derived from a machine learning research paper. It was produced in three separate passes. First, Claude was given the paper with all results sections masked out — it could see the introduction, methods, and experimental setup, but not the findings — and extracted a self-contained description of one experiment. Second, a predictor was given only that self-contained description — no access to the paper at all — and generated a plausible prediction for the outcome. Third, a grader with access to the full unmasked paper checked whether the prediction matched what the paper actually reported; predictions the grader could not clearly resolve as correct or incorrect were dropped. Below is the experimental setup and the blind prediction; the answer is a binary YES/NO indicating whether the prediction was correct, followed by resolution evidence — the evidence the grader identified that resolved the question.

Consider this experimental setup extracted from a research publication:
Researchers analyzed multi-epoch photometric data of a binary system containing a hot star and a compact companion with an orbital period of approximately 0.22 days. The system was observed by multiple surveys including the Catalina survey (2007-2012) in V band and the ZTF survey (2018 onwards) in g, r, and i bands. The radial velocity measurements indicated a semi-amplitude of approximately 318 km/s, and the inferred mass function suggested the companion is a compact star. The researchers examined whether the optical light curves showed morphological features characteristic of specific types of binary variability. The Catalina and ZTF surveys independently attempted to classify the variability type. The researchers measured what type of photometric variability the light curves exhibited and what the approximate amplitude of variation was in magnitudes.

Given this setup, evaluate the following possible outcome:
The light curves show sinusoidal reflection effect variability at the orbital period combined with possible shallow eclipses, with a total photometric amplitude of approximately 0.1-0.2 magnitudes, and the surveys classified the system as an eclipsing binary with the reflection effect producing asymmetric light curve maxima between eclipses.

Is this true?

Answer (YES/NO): NO